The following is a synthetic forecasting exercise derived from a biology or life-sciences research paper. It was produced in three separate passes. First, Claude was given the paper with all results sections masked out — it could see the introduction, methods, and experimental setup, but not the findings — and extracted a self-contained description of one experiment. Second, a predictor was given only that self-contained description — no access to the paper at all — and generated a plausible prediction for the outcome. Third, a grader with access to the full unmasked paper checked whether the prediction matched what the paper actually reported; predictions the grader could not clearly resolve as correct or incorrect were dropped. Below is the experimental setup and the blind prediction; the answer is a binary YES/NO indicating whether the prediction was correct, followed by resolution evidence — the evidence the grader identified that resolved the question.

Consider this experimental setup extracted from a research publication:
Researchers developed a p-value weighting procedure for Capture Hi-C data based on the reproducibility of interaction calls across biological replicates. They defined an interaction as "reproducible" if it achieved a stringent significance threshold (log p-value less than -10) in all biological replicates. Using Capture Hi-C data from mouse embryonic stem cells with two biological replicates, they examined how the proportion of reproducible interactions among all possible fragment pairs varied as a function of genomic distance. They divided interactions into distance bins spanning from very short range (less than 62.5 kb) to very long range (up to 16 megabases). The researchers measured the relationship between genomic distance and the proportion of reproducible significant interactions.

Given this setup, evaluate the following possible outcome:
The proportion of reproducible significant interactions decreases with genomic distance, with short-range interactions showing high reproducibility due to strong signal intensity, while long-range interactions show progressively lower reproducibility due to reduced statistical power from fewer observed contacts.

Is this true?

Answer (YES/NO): YES